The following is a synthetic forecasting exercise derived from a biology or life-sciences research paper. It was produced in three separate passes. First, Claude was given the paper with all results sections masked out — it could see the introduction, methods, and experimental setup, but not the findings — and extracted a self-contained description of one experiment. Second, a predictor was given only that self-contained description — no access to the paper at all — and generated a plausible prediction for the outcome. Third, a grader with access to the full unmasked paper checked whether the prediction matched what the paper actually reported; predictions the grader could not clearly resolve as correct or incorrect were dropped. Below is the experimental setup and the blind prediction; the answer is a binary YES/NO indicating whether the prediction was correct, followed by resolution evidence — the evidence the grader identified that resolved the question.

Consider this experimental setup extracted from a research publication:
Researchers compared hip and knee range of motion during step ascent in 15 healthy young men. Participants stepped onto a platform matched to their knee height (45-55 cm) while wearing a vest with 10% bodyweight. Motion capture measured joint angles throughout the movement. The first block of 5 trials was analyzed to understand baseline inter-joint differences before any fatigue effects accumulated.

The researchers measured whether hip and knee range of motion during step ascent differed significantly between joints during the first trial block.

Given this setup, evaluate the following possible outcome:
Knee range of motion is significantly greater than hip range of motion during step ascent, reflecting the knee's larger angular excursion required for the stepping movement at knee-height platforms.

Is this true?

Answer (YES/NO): NO